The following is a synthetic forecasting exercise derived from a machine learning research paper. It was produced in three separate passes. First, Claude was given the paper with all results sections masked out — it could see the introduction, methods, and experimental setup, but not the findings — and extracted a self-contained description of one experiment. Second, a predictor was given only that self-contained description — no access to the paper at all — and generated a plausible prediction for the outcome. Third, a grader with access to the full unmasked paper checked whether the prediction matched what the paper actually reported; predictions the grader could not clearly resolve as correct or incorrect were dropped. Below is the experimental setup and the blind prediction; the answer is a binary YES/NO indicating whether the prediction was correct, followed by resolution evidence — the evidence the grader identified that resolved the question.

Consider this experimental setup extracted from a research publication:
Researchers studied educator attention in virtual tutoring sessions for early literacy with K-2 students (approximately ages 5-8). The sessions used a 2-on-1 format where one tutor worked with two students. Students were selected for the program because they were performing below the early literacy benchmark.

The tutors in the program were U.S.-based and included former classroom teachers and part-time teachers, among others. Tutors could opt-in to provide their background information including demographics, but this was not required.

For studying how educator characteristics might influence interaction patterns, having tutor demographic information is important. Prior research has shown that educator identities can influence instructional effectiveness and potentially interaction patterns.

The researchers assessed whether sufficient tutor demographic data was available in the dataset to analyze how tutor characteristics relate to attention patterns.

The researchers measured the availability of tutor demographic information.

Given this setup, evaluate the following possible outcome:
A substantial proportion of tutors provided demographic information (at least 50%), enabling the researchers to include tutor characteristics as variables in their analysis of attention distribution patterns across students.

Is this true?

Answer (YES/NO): NO